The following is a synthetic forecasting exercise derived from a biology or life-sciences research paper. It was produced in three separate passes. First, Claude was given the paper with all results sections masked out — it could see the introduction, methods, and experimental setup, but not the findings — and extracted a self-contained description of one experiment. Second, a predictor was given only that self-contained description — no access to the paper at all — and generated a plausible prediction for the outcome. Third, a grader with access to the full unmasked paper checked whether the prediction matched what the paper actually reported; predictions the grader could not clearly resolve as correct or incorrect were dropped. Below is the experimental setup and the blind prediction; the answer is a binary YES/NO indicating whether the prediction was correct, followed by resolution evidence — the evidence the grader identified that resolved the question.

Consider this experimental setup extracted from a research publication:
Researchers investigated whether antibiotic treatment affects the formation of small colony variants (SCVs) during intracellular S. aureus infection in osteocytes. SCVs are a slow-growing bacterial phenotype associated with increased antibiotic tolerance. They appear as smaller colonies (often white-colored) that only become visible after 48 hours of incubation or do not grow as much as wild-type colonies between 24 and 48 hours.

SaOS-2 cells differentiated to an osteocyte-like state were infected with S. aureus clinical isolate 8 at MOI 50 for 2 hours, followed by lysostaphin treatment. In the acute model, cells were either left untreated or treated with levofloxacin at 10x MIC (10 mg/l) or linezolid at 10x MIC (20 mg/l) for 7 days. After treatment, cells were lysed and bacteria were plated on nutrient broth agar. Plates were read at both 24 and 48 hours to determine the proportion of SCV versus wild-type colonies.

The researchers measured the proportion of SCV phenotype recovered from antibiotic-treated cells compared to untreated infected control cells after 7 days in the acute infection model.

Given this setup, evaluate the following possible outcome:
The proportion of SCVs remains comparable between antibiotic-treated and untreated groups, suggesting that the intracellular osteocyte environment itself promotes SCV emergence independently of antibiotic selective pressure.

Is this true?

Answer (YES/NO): NO